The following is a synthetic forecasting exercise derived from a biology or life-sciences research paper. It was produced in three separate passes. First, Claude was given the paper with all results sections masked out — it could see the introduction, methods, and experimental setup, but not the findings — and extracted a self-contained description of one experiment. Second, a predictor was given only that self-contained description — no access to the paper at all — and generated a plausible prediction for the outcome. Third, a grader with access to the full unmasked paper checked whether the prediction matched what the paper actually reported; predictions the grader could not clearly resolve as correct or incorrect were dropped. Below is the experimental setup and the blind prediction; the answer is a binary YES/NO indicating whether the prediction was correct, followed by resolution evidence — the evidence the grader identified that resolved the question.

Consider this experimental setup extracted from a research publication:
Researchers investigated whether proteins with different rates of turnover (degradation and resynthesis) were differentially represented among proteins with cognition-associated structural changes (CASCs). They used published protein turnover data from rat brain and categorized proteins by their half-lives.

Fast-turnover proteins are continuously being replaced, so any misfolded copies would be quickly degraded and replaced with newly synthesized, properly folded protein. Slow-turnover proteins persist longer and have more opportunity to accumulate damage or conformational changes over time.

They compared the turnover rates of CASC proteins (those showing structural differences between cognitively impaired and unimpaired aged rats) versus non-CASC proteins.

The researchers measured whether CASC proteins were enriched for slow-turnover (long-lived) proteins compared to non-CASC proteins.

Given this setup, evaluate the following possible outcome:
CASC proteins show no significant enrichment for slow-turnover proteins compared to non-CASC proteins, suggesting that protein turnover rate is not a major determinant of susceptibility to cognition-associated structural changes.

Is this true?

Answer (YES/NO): NO